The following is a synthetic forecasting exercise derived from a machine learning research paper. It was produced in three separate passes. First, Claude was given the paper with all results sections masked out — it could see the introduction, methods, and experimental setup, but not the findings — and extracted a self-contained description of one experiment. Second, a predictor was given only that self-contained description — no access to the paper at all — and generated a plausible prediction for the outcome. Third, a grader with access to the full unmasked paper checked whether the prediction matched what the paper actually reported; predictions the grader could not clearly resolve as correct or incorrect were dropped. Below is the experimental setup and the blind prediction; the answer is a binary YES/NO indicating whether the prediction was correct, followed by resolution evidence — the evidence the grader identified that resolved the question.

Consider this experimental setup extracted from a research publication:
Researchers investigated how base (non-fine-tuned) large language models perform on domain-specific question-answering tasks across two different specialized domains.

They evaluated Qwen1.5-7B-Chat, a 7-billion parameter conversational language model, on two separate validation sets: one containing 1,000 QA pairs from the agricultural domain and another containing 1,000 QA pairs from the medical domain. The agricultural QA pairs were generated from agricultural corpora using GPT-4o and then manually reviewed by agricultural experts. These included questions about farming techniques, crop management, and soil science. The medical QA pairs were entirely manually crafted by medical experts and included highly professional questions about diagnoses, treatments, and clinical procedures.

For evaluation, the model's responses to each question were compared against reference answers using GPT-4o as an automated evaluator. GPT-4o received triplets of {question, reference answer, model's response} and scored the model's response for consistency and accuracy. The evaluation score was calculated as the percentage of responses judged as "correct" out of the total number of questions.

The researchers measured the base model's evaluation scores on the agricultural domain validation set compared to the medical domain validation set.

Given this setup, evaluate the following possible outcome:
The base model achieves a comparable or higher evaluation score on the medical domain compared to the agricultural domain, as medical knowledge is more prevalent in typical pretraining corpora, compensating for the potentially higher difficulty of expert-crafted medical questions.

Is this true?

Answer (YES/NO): NO